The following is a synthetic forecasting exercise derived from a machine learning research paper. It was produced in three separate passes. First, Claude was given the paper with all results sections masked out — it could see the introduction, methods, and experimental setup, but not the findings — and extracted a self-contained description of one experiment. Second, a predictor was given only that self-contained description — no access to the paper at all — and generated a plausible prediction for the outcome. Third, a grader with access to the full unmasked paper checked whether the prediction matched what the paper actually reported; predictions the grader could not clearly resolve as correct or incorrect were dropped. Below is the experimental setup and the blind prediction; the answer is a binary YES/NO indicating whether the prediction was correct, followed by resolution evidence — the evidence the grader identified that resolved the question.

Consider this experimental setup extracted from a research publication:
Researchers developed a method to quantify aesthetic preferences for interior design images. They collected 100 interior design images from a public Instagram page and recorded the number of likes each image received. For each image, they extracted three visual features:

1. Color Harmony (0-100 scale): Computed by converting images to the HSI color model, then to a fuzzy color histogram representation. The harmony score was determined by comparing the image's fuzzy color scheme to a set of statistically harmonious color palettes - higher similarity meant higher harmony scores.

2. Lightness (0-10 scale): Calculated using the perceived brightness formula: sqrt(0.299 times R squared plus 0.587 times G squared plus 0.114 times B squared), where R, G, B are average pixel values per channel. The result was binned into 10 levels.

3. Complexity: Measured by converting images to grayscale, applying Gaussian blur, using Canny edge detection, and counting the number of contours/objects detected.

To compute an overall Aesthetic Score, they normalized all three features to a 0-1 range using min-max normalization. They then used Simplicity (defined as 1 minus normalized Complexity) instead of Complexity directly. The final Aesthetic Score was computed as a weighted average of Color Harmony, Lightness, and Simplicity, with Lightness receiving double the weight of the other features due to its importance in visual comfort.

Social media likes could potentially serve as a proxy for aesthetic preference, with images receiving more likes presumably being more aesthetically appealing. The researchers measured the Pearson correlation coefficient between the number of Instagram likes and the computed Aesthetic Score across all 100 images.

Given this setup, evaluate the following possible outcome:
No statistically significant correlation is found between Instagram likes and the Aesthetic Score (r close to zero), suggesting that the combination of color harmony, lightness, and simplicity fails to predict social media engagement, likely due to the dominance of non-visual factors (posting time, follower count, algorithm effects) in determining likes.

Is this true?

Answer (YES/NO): NO